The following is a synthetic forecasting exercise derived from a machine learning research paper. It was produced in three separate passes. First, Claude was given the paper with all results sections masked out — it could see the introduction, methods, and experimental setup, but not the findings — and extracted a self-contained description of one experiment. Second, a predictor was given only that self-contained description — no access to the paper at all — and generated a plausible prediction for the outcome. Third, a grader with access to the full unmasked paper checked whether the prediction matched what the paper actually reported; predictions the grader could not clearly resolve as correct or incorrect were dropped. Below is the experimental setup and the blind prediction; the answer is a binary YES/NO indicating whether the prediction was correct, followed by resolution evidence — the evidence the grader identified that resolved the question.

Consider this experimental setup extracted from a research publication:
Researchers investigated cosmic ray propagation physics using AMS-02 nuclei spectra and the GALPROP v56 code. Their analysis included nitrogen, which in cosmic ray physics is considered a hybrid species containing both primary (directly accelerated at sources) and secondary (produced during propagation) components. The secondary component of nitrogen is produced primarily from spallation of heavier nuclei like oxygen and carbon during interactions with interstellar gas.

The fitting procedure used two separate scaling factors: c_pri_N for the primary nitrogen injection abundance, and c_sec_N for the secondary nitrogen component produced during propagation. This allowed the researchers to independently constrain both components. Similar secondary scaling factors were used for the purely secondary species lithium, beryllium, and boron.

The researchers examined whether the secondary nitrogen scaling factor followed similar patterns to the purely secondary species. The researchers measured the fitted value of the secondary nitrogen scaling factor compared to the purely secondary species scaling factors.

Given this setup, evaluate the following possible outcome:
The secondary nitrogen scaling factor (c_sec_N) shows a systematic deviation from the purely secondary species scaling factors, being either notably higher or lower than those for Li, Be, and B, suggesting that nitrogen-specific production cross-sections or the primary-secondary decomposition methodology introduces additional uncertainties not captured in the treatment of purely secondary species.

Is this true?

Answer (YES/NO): YES